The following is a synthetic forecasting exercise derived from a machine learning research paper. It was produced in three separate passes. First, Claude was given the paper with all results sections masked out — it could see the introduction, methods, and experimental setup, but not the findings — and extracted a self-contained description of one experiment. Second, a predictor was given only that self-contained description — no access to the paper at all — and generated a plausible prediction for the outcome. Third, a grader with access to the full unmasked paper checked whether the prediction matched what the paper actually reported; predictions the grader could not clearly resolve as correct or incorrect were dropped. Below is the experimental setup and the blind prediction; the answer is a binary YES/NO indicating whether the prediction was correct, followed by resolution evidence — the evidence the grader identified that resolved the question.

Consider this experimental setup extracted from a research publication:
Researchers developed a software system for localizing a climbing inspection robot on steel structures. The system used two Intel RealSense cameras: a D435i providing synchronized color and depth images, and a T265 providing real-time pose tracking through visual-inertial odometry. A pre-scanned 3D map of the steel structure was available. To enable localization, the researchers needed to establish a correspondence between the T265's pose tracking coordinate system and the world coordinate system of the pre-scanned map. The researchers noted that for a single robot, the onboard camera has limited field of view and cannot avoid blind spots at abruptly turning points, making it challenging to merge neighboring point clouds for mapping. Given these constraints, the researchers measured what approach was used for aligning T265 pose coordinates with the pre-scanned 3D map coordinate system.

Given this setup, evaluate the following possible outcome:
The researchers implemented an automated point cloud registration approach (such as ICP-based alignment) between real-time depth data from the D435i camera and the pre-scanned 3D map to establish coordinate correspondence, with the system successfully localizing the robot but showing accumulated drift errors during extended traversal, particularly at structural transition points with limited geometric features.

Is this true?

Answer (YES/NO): NO